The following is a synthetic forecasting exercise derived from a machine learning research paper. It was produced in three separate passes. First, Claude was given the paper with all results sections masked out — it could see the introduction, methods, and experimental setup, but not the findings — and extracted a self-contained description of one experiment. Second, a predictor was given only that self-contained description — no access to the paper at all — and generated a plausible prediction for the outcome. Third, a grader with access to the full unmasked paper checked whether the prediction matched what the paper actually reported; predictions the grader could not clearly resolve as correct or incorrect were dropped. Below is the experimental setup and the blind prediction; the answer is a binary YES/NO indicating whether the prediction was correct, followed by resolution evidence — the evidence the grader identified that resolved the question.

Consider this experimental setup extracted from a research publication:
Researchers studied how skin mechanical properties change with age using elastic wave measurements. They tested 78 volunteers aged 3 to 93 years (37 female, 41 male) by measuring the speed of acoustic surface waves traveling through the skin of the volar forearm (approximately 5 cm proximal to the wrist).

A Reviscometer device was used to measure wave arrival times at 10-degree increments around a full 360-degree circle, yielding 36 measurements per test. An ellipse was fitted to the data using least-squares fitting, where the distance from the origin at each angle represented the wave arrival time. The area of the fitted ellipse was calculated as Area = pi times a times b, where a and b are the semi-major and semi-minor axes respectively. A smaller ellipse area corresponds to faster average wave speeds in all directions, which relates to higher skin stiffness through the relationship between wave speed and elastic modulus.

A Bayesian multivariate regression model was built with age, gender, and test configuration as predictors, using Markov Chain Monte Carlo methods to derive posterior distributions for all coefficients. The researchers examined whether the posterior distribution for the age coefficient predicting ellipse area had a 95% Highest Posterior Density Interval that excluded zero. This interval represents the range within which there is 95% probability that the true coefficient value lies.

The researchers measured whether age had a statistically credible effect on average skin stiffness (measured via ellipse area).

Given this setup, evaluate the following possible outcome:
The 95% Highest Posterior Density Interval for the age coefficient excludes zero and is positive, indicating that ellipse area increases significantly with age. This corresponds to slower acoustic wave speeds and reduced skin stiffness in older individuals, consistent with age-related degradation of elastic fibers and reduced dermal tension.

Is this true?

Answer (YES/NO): NO